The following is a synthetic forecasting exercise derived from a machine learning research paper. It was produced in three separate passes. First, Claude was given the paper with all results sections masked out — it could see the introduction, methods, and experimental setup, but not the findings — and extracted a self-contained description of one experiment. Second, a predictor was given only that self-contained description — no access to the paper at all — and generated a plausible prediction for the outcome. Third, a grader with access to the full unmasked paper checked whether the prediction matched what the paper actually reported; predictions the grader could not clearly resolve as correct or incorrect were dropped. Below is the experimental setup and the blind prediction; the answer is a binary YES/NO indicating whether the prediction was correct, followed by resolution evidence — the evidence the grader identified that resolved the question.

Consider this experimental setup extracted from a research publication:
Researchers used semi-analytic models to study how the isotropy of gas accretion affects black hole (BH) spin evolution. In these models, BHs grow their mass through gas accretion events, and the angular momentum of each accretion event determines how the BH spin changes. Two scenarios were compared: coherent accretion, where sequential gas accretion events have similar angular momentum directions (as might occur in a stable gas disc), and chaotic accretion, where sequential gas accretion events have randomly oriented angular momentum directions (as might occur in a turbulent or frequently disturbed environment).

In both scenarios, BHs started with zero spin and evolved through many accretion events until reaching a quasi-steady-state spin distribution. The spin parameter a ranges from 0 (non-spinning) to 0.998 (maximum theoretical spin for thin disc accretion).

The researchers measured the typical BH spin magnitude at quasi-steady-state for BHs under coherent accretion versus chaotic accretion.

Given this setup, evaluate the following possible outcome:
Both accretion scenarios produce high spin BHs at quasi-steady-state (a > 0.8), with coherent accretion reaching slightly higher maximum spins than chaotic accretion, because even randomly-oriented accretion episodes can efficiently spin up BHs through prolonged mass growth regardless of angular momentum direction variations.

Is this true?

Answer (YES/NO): NO